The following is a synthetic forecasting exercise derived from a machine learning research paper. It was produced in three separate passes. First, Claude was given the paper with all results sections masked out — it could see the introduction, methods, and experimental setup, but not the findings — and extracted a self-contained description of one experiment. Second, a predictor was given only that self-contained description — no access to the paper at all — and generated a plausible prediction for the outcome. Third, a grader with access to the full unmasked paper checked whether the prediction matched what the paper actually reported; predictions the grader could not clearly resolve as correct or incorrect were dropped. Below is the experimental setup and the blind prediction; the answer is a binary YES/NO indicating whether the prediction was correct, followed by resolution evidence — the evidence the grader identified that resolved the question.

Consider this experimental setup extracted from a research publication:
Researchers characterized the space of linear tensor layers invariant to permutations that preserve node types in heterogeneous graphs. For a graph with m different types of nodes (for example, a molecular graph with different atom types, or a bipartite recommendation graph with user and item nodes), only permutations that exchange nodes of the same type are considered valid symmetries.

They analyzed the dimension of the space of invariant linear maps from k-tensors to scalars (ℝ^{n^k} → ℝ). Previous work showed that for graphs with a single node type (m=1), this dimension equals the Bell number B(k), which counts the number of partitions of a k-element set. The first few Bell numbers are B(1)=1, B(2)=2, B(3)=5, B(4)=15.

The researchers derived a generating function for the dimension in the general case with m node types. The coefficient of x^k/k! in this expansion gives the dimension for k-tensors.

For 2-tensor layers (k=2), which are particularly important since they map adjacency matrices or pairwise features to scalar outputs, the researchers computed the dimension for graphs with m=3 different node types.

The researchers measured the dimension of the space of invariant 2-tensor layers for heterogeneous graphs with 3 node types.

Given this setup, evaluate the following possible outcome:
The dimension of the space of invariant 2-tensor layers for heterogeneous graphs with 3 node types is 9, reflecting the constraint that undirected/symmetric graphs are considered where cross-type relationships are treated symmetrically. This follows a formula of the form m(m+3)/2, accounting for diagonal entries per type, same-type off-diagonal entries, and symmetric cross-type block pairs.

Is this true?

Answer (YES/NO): NO